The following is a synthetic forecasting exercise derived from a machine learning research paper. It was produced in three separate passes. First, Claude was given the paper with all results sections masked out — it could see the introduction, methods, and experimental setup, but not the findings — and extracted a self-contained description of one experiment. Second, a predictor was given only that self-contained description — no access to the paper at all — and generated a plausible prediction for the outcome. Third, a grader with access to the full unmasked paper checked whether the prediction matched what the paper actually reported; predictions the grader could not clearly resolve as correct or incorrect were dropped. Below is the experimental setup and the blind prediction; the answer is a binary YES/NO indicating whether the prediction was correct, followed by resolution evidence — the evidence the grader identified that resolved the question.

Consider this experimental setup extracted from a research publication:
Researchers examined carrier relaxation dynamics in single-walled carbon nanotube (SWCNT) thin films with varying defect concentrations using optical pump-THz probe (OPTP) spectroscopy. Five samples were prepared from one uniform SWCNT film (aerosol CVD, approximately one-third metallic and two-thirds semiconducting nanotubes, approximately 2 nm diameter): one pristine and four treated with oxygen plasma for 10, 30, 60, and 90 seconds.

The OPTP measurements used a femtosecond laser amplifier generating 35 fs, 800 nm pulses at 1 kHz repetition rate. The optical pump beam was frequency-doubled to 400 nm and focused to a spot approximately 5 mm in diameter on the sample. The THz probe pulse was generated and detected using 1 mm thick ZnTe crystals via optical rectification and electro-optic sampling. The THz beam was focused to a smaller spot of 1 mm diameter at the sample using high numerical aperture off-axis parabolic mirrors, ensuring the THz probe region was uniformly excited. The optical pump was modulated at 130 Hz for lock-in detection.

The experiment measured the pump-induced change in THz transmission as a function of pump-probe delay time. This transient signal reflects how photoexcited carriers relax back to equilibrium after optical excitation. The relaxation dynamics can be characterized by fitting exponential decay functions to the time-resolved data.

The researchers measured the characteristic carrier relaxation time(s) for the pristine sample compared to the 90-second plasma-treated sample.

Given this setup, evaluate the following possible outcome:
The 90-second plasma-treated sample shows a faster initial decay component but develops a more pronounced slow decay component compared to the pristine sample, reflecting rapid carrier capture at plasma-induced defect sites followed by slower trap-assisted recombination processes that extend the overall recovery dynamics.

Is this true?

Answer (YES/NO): NO